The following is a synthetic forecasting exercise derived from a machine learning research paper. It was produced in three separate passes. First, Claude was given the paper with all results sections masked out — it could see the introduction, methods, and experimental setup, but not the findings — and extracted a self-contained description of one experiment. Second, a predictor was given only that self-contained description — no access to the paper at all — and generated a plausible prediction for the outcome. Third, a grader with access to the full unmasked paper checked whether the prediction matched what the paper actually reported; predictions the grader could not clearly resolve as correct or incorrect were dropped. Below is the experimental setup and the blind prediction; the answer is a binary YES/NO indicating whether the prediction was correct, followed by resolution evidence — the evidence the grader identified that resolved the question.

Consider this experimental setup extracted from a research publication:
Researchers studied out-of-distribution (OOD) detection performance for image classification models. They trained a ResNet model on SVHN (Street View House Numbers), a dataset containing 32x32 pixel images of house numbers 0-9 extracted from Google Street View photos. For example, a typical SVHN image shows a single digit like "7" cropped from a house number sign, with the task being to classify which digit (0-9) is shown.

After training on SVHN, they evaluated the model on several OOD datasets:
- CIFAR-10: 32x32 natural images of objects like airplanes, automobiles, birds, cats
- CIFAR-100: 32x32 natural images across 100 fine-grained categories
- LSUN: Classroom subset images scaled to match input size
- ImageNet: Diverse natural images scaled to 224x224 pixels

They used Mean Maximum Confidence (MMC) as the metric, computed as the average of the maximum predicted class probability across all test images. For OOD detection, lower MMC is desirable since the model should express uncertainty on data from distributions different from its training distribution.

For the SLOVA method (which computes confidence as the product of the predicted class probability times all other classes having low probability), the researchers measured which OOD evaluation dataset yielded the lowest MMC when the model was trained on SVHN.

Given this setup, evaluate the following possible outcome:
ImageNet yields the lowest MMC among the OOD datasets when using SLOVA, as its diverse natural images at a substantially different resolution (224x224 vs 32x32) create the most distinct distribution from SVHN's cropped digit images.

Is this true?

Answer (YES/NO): YES